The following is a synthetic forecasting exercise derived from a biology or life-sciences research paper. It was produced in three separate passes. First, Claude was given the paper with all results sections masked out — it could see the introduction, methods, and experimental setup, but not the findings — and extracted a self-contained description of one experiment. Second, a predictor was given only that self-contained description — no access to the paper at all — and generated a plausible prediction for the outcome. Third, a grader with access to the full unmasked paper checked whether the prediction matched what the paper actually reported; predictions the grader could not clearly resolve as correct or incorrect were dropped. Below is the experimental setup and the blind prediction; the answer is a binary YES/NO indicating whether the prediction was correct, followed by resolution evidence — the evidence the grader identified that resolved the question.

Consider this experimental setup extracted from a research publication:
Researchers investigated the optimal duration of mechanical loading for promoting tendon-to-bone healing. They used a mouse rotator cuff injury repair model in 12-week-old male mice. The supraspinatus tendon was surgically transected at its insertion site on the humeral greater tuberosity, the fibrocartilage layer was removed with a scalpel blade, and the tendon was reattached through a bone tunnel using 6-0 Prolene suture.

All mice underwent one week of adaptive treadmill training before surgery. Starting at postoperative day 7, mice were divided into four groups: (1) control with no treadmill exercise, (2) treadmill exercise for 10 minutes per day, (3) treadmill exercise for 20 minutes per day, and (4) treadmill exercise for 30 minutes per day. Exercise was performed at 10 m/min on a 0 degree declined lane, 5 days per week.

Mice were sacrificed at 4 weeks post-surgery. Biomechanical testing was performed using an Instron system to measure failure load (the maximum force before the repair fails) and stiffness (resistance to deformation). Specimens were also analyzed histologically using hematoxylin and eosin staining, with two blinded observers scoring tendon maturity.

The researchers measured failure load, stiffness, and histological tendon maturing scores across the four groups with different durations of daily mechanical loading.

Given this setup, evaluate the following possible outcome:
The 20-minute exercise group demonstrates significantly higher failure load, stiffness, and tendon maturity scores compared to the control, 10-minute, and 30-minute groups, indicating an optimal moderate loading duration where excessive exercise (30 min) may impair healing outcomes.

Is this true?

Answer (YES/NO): YES